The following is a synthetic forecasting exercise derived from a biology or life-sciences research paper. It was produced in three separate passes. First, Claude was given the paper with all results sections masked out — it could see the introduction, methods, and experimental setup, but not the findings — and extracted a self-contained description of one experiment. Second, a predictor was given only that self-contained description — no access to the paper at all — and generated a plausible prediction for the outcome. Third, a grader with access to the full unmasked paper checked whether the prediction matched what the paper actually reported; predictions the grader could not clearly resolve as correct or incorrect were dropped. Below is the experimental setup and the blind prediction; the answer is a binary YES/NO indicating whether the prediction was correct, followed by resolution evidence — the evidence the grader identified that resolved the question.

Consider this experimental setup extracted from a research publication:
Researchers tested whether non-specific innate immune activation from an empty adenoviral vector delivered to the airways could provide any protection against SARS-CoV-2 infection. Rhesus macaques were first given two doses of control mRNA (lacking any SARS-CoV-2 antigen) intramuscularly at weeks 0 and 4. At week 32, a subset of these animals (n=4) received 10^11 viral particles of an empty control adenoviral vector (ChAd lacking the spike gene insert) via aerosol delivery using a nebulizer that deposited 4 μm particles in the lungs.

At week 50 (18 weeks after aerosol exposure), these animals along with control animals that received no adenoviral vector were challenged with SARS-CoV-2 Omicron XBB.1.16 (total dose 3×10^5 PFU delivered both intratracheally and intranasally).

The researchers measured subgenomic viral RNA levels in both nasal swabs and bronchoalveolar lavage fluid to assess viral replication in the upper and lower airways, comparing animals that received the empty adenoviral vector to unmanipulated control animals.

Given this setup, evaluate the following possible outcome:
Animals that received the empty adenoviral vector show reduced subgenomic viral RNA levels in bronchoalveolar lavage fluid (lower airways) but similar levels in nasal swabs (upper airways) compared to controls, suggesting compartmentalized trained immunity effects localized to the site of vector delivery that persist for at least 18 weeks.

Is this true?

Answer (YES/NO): NO